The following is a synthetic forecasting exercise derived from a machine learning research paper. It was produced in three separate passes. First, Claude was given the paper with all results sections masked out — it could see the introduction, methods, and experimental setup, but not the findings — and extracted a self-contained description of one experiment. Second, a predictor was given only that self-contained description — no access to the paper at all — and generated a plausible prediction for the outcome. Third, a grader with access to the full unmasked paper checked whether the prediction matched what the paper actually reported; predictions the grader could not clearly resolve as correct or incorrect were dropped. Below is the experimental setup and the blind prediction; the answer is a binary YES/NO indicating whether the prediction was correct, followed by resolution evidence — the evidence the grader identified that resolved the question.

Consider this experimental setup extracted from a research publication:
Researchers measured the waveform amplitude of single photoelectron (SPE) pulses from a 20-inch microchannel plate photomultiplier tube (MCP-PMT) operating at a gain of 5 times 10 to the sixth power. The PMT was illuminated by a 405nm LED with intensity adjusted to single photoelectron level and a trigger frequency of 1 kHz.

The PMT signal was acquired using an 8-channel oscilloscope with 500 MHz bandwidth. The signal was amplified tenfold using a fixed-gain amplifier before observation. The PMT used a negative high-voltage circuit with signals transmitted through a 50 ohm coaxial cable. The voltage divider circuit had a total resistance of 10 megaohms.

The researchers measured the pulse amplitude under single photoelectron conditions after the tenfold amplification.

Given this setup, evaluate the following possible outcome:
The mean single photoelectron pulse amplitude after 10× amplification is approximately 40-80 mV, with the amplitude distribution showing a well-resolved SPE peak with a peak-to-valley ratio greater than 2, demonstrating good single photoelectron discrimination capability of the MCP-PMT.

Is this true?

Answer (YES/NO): YES